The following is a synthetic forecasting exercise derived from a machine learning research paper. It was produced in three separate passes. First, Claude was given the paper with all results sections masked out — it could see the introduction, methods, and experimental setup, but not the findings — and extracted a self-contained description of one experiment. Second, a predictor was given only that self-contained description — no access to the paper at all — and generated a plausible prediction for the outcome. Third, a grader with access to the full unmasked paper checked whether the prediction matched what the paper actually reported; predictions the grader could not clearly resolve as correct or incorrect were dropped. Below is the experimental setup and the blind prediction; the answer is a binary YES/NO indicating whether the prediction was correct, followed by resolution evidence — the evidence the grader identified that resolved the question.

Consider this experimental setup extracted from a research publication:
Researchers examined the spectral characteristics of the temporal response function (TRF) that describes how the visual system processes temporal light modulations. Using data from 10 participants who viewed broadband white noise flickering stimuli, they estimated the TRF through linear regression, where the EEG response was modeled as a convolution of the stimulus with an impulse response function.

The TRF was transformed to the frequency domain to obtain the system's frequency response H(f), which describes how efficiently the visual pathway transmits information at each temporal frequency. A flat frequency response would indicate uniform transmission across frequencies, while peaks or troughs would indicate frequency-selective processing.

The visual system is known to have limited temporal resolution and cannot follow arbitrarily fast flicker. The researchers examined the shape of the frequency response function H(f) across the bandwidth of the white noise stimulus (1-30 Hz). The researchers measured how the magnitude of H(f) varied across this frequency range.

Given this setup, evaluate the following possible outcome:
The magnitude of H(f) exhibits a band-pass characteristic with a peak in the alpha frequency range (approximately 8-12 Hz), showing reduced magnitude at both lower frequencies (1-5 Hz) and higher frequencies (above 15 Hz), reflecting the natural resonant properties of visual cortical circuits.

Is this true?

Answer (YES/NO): YES